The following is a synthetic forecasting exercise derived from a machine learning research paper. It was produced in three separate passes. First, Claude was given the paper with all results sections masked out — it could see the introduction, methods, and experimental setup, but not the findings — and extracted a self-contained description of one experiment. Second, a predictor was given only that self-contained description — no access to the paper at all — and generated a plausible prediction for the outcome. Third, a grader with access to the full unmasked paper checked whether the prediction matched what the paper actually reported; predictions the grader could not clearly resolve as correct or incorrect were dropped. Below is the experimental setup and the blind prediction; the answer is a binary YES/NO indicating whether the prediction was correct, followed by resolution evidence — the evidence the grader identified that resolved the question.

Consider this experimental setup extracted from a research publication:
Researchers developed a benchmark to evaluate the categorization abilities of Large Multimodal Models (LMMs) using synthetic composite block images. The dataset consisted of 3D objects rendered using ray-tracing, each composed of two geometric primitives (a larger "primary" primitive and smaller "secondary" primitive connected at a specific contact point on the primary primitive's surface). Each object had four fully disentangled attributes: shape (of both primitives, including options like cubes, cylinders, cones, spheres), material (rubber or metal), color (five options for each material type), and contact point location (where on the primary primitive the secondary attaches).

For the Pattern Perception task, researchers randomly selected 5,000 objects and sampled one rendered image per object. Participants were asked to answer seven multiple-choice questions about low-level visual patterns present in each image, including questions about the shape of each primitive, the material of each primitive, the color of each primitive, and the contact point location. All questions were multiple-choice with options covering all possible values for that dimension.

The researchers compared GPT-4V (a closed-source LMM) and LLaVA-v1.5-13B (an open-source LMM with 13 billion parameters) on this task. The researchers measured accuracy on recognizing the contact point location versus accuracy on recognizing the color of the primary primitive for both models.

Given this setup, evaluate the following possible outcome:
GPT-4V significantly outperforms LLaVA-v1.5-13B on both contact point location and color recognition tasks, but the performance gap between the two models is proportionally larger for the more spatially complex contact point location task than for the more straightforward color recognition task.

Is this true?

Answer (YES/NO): NO